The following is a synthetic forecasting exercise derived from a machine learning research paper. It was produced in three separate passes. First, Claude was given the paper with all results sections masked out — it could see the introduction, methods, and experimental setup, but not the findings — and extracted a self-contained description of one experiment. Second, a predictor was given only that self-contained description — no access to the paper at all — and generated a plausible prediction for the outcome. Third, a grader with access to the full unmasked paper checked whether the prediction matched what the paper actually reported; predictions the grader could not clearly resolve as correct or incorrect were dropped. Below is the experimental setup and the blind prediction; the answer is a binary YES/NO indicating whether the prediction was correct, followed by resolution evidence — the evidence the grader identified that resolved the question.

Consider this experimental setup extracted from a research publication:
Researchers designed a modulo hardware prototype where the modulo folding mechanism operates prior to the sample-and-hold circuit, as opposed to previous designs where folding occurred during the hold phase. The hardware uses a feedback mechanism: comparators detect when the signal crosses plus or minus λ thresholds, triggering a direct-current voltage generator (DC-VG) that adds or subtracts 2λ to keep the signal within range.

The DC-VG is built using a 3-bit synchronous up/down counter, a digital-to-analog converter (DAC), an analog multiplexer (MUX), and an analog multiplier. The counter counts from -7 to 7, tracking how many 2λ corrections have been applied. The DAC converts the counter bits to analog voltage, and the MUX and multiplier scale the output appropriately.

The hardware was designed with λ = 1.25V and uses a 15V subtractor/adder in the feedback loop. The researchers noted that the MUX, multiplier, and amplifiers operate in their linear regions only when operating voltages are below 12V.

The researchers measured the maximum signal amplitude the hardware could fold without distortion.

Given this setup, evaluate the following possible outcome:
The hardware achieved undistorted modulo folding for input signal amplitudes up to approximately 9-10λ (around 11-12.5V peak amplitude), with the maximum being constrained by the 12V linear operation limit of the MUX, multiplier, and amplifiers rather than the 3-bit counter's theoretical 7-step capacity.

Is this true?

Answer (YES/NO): YES